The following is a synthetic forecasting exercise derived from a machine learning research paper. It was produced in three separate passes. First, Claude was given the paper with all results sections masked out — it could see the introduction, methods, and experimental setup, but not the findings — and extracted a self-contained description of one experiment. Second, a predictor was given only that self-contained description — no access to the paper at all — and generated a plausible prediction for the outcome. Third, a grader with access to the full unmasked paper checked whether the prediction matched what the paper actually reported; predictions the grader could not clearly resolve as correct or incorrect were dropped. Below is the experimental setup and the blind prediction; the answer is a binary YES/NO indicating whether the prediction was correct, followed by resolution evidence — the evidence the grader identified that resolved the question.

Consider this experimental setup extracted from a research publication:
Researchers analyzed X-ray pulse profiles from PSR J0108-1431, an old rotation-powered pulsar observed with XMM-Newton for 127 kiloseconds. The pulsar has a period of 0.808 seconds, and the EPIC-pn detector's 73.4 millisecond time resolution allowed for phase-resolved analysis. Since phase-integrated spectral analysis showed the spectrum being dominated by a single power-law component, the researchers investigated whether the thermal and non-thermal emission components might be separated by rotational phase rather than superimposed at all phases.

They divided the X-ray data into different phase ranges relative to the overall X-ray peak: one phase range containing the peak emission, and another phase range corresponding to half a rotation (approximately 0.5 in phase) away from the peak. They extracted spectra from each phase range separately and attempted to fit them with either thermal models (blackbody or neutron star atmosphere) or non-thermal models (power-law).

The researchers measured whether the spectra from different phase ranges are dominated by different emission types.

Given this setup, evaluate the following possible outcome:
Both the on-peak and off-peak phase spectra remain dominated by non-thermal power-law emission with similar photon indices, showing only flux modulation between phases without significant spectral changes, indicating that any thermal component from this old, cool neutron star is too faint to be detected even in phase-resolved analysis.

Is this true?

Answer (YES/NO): NO